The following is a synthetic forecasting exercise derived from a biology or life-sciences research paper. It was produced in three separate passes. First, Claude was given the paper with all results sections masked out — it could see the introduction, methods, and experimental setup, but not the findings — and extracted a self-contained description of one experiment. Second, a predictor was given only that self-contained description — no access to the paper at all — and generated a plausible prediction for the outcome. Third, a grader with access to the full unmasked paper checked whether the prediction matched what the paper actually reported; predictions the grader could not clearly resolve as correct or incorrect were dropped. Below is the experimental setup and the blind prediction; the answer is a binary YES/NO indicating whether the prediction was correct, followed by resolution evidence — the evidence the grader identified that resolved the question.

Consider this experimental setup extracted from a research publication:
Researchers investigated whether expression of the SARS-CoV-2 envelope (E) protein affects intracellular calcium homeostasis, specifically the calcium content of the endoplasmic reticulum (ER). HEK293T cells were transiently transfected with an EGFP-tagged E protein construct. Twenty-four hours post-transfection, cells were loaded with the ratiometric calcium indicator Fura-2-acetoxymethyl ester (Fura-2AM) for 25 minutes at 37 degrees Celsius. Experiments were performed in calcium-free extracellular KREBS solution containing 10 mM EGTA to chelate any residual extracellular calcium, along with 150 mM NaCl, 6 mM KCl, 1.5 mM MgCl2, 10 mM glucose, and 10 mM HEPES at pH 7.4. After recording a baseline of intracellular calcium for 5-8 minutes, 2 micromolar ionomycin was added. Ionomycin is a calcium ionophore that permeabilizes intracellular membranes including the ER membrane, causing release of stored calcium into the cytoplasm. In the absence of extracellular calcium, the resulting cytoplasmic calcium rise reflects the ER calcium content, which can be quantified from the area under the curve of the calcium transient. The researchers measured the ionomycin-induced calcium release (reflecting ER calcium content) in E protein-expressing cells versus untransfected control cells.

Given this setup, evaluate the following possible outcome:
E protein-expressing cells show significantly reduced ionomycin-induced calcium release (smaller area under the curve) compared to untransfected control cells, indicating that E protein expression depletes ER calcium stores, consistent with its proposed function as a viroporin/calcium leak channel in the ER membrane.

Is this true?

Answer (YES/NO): YES